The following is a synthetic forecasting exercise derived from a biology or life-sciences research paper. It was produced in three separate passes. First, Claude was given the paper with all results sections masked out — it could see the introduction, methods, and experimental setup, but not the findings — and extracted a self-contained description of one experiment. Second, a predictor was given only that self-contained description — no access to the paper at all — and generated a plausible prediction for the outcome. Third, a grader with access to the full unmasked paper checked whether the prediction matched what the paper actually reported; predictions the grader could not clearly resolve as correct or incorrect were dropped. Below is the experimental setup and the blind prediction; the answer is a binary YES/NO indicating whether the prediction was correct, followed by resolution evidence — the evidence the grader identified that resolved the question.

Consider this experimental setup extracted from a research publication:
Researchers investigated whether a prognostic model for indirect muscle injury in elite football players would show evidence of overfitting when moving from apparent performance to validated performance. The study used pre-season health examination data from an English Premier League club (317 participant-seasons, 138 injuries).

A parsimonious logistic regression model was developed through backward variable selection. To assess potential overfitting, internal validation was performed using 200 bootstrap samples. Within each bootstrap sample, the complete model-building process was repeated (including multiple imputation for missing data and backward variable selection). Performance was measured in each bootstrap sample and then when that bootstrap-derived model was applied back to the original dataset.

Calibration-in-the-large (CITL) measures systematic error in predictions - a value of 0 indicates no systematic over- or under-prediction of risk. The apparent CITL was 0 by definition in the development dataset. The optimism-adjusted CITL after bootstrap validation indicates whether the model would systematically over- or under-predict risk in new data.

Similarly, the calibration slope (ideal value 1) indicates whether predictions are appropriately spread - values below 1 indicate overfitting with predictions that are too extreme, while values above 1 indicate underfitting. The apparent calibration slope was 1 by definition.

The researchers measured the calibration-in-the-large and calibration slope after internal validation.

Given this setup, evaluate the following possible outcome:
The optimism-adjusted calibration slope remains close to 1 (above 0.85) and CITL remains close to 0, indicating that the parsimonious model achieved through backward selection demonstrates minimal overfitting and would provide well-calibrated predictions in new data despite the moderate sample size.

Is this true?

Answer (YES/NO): NO